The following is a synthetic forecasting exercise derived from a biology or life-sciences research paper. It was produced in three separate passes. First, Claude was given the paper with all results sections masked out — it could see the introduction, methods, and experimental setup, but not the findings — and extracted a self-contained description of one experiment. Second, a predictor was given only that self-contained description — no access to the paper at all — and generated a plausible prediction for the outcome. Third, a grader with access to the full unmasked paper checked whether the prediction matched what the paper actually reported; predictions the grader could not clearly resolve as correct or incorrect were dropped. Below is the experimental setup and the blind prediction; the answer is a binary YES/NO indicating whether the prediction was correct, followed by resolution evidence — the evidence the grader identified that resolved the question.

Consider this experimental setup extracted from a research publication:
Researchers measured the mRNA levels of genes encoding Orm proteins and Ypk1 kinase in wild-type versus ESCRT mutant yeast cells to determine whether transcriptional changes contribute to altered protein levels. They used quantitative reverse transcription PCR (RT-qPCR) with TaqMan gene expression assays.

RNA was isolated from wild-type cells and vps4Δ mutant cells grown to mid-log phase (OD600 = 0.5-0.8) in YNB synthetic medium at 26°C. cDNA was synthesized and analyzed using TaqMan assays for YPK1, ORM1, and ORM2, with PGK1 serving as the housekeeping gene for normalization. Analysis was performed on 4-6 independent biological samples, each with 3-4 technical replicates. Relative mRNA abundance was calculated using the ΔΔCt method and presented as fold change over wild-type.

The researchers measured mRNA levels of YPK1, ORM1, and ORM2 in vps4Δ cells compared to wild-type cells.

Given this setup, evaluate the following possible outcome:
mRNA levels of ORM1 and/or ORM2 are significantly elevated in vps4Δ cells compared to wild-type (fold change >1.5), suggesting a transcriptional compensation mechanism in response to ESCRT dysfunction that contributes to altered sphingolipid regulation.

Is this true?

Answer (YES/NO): NO